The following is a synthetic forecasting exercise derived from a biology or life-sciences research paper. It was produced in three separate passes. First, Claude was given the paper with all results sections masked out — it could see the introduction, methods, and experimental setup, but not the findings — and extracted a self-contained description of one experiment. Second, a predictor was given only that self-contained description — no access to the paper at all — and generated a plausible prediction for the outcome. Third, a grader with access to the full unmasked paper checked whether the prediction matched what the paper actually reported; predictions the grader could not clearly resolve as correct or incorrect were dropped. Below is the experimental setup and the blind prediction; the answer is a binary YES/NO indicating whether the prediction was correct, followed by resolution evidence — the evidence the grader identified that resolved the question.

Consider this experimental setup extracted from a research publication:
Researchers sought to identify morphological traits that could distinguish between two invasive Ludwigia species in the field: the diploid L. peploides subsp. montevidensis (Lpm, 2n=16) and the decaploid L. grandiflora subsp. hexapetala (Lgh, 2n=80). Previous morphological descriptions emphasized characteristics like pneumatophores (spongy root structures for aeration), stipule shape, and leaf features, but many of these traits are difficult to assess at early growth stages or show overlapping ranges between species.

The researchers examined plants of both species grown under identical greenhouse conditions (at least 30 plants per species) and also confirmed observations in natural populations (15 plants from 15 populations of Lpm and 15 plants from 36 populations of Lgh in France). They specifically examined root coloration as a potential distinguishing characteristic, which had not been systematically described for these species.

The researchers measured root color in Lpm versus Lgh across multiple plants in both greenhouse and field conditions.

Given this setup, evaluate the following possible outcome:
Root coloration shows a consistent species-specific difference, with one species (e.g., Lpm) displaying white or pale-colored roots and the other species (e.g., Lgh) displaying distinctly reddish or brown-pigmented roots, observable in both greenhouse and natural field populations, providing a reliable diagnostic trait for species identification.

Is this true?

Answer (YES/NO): NO